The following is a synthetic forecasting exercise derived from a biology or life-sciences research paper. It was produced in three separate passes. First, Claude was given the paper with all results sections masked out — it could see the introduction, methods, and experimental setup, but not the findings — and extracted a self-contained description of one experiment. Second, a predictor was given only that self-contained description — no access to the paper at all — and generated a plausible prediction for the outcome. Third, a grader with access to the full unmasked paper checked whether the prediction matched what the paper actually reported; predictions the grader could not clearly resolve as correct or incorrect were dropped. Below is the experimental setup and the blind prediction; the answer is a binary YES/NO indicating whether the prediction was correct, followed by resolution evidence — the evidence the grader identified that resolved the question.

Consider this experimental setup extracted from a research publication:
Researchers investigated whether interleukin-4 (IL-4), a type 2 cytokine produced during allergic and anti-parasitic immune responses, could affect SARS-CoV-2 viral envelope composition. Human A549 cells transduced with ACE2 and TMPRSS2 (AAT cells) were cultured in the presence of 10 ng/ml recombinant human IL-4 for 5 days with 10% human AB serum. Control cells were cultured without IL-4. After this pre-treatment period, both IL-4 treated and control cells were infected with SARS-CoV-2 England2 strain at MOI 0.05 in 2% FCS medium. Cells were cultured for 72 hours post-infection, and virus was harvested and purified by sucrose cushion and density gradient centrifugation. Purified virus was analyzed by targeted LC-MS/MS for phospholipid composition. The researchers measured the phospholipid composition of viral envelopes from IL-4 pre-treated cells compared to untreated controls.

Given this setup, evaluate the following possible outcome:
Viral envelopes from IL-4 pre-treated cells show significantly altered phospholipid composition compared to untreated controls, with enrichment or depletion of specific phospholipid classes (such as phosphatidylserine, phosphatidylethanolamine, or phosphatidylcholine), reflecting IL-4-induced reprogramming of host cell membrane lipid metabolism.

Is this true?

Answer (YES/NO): NO